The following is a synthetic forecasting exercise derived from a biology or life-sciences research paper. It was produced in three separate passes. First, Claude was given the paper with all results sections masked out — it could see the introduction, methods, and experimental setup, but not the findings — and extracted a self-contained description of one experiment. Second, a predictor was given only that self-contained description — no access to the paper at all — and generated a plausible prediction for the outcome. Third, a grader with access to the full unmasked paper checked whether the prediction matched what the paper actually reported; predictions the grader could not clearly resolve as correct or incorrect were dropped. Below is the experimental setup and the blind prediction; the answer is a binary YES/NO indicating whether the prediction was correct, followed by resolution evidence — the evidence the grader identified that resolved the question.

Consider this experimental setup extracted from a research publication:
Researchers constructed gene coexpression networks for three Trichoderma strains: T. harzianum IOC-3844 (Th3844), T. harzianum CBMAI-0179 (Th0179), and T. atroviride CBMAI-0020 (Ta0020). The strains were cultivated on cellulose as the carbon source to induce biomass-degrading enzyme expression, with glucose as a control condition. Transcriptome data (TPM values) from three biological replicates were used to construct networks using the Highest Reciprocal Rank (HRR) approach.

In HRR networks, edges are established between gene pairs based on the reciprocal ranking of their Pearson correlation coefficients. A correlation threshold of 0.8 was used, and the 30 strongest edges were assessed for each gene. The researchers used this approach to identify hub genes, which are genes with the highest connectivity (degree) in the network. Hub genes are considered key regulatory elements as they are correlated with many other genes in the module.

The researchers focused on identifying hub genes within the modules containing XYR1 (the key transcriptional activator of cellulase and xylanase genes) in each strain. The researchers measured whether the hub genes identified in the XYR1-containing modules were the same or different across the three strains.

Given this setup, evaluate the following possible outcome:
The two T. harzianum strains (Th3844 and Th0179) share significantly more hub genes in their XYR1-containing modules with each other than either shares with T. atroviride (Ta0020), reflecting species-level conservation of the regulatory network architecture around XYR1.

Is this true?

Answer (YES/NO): NO